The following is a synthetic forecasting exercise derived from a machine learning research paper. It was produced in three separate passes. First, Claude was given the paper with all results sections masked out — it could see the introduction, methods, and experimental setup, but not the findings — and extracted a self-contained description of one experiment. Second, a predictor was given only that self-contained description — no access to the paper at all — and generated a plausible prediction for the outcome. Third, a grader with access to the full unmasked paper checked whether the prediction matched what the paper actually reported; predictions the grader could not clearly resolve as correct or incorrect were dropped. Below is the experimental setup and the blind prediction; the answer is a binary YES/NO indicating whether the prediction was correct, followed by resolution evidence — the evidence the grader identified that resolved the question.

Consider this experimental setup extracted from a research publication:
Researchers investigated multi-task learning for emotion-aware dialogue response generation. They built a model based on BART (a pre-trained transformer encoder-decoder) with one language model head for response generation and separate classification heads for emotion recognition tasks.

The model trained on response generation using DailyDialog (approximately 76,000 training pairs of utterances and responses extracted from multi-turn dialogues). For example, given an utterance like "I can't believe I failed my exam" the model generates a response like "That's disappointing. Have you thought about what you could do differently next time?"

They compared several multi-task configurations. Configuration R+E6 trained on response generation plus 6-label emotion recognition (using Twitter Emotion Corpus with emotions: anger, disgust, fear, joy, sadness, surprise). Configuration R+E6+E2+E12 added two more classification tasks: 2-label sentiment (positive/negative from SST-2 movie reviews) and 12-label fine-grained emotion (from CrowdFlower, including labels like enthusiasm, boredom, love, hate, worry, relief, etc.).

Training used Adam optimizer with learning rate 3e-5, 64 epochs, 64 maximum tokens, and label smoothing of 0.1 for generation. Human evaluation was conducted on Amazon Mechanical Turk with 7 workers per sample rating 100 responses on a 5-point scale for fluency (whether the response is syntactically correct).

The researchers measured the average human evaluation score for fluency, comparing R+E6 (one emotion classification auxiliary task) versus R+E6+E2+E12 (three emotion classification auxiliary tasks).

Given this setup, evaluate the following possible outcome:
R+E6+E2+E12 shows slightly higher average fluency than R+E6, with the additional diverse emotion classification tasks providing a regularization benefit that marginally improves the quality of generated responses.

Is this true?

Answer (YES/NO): NO